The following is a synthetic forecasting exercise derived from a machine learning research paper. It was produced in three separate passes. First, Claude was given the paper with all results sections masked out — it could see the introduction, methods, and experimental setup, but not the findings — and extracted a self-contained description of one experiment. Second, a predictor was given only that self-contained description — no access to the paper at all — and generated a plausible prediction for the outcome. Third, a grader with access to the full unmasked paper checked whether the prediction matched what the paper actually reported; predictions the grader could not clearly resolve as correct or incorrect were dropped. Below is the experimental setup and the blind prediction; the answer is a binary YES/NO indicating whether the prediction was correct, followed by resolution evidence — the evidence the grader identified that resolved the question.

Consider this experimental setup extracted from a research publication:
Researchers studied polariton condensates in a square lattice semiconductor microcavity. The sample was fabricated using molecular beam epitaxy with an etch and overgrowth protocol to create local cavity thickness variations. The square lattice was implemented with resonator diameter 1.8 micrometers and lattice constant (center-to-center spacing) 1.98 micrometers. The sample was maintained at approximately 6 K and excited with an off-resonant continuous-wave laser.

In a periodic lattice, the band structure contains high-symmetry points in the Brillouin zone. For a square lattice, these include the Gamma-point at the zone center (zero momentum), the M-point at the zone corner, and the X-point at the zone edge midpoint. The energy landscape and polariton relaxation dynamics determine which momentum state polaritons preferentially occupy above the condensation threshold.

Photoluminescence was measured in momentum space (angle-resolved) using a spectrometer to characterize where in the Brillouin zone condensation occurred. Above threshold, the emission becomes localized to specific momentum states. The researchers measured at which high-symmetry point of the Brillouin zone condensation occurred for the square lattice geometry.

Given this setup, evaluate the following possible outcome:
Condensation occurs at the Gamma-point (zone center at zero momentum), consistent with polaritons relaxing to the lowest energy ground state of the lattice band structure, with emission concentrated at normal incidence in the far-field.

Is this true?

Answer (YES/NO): NO